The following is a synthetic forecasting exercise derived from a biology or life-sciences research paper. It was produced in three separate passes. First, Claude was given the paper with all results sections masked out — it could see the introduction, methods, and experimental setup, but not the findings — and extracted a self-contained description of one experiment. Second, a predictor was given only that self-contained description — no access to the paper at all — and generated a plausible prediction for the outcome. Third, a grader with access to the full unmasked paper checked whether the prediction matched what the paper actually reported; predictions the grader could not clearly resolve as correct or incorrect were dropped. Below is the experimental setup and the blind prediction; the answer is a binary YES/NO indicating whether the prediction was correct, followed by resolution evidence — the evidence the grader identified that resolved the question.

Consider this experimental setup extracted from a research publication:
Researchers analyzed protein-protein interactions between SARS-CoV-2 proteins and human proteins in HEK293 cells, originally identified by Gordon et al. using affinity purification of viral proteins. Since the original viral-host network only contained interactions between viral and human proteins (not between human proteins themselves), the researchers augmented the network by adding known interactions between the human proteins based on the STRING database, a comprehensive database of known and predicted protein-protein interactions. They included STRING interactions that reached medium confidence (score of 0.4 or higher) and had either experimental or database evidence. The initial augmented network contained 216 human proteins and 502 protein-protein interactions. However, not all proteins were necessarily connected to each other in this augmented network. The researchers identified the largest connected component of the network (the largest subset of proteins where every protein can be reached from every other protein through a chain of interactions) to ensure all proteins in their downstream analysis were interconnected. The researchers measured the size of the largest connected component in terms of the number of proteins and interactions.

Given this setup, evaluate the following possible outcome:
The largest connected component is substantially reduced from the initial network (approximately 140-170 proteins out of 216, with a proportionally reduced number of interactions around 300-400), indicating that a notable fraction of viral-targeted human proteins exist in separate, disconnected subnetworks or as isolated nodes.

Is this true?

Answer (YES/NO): NO